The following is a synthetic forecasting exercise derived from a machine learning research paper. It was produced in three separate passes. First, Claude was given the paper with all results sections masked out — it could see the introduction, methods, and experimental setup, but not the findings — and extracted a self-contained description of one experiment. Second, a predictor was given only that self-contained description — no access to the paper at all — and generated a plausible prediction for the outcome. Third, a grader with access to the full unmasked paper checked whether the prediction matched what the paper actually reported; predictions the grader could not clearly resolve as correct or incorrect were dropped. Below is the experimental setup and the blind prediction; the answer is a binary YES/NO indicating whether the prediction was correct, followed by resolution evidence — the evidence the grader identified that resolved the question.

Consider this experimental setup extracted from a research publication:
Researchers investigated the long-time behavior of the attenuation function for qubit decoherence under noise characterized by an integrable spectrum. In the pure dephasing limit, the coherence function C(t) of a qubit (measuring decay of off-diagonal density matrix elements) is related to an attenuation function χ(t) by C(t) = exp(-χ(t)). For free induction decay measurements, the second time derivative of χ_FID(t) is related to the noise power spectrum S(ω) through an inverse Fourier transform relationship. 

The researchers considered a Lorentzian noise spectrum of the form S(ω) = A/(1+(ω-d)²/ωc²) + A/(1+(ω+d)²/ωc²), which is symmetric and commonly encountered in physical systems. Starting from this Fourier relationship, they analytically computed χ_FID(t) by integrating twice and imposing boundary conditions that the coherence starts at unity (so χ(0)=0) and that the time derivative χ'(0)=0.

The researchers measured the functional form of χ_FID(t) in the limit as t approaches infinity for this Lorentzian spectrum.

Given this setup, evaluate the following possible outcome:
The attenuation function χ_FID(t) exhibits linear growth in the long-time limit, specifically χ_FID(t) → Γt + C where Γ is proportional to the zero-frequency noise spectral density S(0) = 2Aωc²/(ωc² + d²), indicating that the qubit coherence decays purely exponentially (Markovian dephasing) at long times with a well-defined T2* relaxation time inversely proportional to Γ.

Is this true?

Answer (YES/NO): YES